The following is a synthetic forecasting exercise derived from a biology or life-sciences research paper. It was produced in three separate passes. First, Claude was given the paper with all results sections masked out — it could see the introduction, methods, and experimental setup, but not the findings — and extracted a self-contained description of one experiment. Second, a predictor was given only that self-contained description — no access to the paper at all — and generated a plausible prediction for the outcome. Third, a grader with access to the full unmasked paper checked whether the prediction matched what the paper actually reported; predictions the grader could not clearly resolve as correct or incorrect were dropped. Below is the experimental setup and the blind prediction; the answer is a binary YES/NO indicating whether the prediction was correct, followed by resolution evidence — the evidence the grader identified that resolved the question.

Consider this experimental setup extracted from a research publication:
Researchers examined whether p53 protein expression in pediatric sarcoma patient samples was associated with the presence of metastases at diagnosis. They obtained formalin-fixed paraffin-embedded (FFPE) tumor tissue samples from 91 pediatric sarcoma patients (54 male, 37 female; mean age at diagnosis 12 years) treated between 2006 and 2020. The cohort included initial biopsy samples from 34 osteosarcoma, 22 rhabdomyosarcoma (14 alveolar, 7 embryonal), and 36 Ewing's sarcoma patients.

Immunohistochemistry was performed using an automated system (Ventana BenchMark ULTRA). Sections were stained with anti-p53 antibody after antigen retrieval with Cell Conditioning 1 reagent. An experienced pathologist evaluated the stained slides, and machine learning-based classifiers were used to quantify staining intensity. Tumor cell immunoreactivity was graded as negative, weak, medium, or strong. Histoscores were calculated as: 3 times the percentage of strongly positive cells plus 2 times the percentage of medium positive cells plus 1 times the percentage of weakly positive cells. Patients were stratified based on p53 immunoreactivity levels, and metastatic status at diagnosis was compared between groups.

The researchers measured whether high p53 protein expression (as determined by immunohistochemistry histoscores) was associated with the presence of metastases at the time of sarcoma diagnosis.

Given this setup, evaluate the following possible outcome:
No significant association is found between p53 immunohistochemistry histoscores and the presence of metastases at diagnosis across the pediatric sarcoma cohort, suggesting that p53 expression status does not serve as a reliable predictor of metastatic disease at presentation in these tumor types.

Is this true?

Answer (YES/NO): NO